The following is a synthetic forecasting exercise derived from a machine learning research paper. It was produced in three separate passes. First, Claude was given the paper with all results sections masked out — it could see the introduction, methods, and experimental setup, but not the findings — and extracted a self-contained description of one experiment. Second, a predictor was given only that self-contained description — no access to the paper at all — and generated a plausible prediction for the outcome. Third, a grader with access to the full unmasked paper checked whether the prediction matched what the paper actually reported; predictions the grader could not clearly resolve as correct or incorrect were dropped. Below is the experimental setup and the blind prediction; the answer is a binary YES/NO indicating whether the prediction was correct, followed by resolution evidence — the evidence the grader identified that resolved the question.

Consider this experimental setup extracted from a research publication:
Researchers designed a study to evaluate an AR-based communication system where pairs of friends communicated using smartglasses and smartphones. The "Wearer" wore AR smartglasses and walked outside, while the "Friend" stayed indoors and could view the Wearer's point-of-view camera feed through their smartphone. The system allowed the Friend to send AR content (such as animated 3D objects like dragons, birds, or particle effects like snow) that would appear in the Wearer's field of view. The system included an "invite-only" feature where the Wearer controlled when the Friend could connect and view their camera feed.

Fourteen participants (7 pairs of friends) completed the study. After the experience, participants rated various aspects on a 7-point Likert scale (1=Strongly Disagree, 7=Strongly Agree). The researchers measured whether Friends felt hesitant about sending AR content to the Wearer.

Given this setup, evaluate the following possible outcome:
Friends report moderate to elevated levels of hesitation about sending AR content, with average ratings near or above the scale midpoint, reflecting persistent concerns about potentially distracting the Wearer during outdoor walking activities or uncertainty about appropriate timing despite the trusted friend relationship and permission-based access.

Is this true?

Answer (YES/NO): NO